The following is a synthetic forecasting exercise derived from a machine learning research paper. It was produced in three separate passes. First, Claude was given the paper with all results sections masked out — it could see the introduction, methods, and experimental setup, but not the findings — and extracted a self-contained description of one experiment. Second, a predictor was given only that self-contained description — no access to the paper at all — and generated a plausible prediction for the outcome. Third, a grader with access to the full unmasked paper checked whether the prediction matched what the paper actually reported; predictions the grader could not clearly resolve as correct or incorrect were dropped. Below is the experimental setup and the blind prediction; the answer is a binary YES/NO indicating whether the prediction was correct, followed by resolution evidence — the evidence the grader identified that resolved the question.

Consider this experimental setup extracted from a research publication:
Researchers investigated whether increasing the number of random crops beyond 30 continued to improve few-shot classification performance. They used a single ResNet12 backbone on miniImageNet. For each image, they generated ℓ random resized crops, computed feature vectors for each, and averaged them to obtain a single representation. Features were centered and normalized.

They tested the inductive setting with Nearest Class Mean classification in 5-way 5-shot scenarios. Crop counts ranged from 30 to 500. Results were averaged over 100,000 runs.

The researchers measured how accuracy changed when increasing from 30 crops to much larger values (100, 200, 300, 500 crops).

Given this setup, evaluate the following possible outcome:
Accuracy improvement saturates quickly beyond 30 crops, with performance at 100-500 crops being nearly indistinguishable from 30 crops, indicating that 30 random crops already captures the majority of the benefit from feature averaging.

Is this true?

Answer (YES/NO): YES